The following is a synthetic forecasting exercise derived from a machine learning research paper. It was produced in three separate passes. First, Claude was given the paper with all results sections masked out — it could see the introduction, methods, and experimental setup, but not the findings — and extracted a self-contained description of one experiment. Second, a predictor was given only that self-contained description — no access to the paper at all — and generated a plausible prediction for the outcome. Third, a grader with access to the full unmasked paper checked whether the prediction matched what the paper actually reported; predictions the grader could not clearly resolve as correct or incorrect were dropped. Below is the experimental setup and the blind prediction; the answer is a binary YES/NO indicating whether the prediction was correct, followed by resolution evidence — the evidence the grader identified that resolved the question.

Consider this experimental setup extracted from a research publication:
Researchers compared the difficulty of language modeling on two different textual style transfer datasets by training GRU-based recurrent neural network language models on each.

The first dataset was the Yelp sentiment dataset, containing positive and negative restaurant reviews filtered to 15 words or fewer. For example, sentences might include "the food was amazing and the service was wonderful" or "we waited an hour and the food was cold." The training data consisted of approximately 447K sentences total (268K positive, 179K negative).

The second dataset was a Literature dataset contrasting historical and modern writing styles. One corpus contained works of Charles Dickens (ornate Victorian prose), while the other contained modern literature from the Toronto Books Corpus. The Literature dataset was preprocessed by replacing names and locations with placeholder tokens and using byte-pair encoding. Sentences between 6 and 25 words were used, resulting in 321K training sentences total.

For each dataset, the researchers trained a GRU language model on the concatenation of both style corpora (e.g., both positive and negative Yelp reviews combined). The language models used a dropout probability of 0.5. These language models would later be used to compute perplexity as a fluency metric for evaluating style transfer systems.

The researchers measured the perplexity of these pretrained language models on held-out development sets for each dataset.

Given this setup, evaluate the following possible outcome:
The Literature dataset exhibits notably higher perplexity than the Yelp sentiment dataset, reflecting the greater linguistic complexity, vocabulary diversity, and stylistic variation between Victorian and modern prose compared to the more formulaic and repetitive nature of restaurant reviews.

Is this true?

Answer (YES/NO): YES